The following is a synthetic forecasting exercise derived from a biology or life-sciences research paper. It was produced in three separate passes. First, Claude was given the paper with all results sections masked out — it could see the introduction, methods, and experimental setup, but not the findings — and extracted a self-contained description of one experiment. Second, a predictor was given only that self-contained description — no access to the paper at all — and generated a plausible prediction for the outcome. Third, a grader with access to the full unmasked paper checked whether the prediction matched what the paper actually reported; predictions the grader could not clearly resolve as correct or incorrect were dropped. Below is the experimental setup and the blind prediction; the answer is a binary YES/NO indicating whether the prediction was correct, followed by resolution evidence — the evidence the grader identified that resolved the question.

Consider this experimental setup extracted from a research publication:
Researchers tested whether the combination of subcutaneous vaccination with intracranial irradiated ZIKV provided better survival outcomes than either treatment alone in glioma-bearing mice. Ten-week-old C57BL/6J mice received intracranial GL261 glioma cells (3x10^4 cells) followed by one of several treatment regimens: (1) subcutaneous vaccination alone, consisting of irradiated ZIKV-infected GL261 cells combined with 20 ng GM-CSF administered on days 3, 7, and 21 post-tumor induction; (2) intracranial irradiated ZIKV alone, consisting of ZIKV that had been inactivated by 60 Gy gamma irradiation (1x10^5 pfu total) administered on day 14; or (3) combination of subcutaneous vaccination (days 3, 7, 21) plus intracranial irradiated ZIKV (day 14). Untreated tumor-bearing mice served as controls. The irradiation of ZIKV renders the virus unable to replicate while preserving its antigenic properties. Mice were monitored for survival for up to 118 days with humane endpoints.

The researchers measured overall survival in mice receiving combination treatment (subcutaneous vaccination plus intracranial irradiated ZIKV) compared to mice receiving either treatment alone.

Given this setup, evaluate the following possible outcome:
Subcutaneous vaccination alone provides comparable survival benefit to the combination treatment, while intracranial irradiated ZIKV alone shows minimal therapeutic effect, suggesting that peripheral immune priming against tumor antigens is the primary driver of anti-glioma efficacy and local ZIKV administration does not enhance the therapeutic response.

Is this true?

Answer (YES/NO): NO